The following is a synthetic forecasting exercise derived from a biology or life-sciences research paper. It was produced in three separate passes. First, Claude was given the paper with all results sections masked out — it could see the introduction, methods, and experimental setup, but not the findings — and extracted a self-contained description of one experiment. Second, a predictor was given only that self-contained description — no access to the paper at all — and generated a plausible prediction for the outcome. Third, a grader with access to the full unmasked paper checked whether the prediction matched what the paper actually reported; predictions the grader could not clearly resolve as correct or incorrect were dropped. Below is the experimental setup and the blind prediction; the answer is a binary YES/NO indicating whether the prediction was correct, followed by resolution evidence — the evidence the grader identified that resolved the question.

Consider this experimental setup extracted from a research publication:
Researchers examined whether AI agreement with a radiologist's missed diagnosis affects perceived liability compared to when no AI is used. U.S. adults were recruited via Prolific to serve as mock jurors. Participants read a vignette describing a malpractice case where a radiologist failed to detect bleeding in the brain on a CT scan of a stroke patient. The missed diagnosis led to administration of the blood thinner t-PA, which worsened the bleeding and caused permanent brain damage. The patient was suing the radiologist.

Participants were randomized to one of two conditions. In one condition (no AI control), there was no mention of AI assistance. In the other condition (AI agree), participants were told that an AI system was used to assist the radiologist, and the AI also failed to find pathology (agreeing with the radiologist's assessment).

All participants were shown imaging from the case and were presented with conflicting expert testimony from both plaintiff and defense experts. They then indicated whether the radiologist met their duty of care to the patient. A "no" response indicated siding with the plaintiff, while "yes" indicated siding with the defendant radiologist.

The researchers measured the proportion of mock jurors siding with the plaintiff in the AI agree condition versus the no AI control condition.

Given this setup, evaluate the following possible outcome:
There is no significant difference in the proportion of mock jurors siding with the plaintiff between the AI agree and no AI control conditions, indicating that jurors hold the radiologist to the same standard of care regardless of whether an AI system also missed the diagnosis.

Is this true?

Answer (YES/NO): YES